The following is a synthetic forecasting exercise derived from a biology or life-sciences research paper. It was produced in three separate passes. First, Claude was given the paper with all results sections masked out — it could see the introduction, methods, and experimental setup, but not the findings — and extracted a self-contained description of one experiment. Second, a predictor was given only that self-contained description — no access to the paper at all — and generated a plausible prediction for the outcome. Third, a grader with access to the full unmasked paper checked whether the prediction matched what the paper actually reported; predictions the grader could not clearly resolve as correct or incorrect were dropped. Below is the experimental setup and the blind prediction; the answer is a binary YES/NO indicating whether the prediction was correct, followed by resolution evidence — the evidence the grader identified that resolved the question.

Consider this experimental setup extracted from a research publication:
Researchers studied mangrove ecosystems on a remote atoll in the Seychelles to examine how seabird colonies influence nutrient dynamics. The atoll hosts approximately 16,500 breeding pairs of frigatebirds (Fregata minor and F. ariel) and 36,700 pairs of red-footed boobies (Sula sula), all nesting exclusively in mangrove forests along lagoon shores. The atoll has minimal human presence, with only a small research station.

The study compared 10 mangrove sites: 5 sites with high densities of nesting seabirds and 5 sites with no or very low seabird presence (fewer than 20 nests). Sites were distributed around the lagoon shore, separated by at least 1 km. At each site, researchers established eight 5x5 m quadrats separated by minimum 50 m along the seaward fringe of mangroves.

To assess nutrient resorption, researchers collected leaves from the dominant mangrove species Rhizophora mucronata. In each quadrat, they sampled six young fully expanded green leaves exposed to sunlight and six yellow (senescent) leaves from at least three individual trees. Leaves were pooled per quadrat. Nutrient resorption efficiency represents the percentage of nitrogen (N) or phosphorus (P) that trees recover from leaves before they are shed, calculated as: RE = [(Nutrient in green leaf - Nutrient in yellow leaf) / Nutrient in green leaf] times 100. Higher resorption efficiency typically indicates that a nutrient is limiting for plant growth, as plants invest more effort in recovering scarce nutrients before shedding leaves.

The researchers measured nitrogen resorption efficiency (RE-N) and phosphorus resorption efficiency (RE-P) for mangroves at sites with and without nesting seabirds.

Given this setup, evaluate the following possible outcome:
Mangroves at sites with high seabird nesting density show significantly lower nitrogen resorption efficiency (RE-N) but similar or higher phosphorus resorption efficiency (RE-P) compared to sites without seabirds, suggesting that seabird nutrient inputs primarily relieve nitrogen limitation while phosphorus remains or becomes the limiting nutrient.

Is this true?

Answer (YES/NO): NO